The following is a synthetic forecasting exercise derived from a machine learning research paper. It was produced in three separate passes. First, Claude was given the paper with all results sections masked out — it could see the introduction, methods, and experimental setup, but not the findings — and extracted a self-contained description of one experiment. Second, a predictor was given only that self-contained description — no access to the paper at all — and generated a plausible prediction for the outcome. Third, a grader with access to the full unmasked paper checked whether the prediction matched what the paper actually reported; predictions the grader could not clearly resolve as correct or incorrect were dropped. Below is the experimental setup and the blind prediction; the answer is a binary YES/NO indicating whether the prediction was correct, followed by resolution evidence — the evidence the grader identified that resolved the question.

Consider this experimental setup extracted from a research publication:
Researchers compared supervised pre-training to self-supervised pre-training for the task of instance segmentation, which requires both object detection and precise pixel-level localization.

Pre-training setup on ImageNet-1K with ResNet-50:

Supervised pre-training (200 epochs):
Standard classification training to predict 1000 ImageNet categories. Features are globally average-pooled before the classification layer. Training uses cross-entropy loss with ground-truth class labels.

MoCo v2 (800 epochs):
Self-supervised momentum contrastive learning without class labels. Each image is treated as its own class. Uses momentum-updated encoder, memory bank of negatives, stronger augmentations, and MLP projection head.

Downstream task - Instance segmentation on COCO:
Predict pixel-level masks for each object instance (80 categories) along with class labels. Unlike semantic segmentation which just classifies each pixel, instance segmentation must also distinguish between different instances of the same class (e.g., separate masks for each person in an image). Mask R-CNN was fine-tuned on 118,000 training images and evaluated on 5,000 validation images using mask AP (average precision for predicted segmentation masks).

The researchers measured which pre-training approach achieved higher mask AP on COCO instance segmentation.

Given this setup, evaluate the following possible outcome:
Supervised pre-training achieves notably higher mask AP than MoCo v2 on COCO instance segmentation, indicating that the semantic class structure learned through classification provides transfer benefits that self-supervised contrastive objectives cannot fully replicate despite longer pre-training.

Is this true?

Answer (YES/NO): NO